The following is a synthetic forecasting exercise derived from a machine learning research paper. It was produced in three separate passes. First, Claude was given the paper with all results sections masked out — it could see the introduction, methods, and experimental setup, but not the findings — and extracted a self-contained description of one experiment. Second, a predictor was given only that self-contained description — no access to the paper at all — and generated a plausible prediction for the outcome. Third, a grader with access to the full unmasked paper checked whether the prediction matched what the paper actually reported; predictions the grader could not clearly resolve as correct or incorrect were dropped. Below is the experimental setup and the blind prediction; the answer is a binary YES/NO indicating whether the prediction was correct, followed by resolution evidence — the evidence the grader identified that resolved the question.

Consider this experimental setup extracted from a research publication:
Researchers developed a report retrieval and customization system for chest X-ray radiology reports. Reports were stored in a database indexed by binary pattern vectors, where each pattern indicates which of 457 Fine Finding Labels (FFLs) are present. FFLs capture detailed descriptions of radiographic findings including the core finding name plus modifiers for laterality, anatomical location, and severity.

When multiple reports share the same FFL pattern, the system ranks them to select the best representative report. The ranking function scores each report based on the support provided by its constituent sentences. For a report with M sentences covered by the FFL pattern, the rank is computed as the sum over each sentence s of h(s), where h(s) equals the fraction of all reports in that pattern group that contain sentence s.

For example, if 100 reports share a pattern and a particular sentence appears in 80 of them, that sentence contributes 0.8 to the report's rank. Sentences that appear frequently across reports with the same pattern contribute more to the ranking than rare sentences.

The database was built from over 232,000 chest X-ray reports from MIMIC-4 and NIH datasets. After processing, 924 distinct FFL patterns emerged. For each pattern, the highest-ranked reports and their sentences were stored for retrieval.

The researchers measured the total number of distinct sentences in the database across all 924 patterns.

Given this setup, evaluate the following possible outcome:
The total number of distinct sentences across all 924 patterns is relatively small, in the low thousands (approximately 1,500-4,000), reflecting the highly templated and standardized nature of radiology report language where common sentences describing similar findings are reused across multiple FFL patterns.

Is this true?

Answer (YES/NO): NO